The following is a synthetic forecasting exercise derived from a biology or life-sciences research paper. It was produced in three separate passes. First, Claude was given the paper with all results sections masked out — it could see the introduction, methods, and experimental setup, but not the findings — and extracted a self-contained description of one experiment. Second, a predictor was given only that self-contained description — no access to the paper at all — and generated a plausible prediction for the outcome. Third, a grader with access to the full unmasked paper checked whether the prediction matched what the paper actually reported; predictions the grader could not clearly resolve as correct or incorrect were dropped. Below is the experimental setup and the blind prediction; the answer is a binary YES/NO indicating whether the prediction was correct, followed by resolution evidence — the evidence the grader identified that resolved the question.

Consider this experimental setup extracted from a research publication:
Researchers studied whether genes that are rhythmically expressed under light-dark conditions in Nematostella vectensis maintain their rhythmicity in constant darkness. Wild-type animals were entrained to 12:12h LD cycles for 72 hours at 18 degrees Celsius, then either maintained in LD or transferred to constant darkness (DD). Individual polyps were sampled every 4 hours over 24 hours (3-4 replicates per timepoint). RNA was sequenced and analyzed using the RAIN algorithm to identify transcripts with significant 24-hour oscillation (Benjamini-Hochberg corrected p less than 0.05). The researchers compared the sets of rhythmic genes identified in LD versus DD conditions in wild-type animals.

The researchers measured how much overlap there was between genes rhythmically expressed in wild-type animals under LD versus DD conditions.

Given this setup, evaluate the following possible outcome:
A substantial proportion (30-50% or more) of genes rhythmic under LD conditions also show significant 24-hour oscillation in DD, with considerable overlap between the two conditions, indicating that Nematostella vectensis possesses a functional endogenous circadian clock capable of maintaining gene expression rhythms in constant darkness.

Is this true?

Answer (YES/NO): NO